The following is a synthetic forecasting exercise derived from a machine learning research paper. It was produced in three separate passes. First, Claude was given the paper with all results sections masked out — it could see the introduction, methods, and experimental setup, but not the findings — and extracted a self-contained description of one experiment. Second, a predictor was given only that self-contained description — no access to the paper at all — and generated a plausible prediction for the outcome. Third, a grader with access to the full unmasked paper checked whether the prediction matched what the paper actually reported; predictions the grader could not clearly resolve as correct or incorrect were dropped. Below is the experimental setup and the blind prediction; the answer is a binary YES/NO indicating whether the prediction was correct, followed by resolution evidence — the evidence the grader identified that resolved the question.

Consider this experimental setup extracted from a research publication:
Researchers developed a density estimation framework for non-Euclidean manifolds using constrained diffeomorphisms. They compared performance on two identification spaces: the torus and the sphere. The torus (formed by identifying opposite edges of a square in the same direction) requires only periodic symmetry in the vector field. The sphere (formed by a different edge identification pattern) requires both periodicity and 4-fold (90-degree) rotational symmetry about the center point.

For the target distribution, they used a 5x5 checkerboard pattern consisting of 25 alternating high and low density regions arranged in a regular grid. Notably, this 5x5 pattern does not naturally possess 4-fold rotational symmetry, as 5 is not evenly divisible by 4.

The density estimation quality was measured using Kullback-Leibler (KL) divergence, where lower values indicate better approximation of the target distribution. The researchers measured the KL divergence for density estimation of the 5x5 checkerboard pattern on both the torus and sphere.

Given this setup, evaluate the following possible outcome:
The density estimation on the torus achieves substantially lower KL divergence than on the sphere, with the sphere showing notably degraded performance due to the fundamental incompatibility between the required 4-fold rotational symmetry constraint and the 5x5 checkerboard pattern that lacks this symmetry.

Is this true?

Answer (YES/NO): NO